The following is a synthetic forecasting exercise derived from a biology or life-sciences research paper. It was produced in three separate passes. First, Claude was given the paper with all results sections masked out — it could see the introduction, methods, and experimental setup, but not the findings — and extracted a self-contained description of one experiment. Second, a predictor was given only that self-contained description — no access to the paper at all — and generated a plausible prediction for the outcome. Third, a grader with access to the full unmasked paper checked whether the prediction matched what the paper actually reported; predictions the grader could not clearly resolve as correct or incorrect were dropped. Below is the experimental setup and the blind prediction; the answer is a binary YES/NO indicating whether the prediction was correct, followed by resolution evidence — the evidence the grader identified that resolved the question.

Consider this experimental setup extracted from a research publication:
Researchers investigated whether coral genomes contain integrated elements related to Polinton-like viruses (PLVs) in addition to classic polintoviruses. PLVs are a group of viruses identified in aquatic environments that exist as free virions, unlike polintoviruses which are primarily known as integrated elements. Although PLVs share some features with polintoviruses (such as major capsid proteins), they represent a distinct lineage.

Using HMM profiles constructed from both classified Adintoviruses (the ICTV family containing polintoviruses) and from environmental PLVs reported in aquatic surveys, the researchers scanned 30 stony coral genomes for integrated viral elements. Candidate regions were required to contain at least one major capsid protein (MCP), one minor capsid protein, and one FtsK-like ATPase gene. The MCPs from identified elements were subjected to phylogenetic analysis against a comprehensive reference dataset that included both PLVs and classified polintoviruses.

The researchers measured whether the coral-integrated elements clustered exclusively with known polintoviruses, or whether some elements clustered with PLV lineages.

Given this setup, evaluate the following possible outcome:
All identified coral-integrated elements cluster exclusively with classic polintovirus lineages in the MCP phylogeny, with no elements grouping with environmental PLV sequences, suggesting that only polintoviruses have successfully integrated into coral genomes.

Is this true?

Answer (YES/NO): NO